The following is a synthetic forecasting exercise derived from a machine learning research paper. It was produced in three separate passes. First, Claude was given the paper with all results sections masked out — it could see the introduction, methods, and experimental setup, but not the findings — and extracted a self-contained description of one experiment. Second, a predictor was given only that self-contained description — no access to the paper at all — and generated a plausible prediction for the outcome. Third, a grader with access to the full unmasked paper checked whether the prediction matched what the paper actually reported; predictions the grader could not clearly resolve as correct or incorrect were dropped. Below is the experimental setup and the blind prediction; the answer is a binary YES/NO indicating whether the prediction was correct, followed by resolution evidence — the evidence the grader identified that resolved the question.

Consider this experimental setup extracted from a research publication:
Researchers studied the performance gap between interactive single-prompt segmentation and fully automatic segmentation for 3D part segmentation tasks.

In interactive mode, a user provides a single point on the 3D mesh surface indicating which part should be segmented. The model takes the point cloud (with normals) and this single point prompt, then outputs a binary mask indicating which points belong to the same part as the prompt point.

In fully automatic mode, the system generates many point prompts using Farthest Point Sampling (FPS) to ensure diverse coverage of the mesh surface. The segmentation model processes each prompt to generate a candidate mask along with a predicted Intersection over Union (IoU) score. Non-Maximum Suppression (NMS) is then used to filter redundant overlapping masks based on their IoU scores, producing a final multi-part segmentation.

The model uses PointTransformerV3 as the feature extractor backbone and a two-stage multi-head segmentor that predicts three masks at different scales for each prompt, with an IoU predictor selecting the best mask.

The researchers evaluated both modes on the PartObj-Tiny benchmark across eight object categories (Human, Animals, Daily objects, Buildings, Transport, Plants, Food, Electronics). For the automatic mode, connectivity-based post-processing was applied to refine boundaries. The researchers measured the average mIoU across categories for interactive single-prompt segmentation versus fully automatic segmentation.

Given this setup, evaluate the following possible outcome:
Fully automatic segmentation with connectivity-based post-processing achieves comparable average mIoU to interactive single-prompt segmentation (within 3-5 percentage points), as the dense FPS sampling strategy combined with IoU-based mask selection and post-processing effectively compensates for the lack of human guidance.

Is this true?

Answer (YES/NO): NO